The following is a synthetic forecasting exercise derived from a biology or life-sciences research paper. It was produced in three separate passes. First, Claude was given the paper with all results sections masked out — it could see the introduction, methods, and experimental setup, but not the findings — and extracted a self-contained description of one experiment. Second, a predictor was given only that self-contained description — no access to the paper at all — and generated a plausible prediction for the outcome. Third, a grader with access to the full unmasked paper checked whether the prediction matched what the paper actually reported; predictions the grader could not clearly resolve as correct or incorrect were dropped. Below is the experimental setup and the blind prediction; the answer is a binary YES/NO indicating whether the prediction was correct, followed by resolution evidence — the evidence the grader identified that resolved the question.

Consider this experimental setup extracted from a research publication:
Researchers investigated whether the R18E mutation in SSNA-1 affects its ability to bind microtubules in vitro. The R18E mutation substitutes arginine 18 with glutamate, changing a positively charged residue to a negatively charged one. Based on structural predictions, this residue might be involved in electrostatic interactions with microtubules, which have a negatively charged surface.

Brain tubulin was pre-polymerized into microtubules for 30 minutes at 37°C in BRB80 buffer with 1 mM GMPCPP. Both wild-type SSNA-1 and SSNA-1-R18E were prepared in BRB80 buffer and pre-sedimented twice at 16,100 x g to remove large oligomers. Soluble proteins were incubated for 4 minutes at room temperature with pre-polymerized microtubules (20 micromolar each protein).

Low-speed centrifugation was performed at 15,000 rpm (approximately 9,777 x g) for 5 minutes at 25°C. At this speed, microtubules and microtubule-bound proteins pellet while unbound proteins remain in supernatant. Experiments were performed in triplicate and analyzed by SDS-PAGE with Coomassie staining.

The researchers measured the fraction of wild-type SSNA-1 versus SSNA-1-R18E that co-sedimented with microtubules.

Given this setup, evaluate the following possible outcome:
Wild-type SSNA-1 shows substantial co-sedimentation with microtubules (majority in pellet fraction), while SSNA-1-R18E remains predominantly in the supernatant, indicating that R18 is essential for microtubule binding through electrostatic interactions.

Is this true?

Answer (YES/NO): YES